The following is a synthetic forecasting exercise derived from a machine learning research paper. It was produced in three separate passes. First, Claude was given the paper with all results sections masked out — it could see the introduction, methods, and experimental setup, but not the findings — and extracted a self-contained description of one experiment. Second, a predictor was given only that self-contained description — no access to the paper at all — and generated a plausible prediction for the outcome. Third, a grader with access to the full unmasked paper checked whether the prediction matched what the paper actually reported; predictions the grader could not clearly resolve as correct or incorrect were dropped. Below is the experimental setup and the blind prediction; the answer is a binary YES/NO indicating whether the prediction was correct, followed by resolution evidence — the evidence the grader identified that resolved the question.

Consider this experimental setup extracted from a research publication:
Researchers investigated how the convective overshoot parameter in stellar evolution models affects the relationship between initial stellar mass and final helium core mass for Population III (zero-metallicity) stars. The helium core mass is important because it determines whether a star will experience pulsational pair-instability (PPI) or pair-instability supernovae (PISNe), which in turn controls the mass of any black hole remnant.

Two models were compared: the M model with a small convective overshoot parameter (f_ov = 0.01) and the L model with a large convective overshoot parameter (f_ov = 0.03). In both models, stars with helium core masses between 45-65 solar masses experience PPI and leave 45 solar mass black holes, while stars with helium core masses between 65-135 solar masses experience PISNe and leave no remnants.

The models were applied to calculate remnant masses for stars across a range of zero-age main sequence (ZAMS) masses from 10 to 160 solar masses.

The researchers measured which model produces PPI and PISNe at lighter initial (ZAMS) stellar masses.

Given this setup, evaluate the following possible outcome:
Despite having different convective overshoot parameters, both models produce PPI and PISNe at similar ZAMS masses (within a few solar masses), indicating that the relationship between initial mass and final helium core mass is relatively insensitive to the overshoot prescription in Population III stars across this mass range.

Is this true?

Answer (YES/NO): NO